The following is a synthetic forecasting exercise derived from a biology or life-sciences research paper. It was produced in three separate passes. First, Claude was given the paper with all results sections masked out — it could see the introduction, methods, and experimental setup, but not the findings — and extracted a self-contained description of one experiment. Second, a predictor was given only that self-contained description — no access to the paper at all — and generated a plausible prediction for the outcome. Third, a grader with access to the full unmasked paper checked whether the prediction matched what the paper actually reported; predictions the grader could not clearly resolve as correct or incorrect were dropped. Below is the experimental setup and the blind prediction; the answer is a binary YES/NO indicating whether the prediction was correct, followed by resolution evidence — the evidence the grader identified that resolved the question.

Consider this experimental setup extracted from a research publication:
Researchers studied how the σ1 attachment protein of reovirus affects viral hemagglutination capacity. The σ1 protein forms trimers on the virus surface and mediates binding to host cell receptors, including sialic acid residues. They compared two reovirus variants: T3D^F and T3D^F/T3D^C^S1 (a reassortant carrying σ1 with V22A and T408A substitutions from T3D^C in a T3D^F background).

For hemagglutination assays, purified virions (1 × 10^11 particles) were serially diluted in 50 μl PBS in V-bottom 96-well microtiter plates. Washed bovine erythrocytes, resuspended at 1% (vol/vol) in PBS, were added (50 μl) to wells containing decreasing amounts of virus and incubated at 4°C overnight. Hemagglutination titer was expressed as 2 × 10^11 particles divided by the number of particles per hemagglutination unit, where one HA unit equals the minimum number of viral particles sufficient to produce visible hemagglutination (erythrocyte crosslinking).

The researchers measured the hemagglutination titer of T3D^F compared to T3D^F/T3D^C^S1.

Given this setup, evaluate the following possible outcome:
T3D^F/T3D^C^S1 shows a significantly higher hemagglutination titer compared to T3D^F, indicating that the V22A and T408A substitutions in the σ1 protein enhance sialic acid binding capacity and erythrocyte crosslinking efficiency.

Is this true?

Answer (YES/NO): NO